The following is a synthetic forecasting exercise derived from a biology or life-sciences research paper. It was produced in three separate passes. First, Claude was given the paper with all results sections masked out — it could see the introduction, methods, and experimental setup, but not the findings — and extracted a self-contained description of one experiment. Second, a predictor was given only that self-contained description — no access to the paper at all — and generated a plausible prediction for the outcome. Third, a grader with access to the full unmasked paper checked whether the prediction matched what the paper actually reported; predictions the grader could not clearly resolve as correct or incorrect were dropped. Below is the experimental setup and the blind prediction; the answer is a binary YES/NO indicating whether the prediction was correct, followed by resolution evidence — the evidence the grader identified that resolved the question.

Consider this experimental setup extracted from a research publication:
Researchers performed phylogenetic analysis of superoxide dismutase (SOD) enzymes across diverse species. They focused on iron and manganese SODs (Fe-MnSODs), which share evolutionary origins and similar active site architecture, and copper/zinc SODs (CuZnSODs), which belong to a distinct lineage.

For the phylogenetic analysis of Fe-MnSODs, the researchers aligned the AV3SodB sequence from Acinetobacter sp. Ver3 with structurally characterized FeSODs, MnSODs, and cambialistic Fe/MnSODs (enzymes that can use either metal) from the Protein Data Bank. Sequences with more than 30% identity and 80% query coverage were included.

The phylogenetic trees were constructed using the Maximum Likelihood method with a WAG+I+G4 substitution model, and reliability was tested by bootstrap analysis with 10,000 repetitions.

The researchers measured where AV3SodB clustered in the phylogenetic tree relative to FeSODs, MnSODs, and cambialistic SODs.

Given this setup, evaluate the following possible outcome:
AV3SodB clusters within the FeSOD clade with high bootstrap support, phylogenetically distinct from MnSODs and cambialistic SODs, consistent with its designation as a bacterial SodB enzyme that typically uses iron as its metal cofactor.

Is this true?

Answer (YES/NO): YES